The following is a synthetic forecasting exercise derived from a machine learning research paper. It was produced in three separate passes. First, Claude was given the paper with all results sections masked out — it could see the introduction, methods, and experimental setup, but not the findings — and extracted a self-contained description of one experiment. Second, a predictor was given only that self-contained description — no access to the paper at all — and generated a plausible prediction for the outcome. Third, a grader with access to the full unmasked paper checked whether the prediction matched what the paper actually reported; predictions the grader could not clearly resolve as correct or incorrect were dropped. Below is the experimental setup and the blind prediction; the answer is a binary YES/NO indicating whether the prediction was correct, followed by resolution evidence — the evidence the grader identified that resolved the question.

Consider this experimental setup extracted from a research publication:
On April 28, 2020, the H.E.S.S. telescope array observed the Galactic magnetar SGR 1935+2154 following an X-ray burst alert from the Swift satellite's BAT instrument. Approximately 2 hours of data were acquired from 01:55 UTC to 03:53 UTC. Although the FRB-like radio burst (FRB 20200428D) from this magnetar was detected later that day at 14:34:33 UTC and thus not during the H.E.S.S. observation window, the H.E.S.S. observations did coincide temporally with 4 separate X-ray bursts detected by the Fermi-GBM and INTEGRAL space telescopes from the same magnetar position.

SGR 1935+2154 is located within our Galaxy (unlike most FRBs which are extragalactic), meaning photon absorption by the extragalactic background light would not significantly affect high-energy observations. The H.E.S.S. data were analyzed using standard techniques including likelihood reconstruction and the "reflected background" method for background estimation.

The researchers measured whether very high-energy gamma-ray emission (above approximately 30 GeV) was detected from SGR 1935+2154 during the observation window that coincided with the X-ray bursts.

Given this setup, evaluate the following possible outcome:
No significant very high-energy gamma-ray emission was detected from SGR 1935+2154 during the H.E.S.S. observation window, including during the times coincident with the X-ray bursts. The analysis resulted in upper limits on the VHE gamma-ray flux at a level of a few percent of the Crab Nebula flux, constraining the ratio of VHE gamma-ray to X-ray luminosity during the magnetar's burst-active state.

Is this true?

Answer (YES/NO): NO